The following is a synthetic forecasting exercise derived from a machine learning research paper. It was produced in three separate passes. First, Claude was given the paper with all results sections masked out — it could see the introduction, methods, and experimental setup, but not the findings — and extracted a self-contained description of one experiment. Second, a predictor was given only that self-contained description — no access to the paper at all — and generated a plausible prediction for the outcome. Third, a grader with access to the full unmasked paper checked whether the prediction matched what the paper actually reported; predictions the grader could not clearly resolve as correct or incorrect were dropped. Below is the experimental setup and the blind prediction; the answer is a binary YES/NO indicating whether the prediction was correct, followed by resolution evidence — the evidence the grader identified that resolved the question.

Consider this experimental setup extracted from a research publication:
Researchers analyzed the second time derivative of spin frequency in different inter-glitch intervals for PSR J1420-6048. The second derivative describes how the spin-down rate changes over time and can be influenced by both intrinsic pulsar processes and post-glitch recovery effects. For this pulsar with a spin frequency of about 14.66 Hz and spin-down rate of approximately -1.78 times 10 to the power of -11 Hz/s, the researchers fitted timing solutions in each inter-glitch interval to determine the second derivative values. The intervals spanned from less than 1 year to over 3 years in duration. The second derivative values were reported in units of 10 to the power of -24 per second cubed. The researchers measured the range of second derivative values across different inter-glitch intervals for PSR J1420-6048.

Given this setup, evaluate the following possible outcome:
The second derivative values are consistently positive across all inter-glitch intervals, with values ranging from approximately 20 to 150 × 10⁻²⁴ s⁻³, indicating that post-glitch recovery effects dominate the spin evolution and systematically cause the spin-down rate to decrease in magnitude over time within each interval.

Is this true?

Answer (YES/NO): NO